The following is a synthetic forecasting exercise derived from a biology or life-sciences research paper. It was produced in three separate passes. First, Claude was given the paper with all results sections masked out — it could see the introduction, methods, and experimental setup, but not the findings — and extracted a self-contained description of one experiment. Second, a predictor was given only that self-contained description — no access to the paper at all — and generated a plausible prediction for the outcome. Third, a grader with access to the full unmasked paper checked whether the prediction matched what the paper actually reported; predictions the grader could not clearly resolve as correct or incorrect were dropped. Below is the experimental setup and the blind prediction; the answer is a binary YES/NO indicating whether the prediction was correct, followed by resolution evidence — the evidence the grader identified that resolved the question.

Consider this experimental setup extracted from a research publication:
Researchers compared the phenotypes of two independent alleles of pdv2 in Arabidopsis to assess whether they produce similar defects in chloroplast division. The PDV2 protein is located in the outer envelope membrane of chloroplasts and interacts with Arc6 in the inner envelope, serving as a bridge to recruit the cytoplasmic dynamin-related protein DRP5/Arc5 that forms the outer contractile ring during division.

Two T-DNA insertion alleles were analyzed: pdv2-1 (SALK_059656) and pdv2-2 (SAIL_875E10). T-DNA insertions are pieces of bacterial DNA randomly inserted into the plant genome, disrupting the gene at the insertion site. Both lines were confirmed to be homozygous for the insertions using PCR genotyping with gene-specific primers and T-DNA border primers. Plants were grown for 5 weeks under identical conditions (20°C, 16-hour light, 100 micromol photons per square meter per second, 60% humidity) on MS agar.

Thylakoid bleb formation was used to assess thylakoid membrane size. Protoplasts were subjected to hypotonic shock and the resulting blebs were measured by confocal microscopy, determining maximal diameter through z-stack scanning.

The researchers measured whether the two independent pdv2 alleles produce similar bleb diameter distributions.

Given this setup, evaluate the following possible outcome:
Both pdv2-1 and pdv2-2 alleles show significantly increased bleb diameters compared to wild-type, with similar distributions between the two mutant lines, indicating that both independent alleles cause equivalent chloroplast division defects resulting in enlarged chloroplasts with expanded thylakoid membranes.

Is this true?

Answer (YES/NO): YES